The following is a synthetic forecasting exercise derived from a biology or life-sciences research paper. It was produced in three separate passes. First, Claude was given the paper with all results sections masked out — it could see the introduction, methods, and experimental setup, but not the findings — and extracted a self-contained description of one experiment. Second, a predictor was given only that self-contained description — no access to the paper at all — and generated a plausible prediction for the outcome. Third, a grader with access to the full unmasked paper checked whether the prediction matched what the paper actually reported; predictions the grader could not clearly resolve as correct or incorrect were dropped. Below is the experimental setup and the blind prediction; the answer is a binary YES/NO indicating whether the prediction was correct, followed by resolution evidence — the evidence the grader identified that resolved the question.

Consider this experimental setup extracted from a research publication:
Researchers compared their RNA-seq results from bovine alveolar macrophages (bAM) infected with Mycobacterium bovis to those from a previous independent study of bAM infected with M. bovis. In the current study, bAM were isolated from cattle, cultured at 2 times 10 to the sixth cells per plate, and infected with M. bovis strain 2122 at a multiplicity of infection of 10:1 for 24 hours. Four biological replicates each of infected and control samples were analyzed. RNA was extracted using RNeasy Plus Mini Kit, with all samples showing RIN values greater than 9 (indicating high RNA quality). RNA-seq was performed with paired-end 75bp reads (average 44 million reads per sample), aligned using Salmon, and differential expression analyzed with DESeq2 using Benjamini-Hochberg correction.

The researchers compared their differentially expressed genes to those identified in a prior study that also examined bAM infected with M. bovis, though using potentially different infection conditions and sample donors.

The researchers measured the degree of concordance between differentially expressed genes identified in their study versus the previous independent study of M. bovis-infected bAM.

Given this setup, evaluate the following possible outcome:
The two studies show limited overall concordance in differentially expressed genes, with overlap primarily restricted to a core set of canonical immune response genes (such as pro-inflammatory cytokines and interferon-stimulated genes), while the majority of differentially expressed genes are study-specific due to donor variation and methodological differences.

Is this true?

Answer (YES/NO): NO